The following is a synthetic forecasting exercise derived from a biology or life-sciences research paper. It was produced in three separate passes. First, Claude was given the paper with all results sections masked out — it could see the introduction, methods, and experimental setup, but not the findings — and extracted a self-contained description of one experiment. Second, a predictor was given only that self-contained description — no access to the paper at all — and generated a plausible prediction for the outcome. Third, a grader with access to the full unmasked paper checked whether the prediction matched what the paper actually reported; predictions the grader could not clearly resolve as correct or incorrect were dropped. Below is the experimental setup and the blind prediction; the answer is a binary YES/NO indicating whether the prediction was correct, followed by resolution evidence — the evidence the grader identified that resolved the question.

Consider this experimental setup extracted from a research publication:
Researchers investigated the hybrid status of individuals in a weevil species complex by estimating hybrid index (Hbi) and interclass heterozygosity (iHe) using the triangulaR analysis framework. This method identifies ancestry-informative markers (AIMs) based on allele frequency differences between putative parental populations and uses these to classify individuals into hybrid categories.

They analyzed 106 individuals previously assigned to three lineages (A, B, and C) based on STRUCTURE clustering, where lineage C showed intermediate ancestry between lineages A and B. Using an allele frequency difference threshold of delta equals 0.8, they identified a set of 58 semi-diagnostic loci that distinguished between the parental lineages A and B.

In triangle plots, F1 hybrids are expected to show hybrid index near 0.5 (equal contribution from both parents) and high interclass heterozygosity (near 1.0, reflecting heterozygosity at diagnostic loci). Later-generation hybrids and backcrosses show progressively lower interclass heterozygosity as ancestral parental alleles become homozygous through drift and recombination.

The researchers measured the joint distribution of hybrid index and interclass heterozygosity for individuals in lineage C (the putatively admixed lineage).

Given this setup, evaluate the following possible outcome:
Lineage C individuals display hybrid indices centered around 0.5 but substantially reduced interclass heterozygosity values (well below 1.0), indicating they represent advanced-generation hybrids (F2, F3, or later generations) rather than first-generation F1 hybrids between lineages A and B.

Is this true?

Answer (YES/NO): YES